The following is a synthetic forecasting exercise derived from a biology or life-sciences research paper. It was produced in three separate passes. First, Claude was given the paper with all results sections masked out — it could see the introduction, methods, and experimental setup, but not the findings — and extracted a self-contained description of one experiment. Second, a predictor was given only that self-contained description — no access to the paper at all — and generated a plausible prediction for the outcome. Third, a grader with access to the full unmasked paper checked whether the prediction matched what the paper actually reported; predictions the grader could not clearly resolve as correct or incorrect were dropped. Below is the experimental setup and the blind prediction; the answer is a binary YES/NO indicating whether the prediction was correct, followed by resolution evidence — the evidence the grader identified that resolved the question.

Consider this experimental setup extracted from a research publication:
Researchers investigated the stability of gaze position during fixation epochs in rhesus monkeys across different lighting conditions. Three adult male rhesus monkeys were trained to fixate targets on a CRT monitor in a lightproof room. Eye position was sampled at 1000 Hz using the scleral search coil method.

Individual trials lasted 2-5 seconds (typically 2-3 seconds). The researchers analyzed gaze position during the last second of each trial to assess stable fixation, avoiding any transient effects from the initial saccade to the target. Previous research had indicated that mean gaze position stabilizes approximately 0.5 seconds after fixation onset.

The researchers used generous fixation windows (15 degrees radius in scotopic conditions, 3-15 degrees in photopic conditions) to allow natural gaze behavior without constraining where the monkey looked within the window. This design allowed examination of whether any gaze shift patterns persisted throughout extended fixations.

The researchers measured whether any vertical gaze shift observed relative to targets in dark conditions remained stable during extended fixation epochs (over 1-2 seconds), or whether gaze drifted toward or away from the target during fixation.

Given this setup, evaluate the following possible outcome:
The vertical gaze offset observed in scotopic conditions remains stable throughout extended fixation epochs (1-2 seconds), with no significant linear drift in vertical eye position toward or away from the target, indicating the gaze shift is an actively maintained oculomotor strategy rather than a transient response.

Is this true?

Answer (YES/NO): YES